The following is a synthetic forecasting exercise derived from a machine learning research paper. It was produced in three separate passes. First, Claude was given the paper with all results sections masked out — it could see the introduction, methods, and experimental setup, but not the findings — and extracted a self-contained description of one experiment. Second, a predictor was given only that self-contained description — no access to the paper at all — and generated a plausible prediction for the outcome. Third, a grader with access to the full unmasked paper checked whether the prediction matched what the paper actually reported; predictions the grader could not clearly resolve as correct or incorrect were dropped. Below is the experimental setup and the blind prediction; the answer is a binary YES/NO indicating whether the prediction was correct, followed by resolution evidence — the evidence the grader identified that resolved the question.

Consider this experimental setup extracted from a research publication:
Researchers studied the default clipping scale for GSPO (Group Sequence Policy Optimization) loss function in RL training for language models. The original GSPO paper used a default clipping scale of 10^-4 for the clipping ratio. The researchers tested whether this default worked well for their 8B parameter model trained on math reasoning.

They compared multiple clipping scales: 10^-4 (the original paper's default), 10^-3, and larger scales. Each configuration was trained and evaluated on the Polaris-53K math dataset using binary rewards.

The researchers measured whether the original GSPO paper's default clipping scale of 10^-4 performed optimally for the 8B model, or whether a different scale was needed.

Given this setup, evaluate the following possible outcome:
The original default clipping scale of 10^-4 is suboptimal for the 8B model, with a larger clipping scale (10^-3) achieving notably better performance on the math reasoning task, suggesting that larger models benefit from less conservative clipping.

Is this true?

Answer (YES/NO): YES